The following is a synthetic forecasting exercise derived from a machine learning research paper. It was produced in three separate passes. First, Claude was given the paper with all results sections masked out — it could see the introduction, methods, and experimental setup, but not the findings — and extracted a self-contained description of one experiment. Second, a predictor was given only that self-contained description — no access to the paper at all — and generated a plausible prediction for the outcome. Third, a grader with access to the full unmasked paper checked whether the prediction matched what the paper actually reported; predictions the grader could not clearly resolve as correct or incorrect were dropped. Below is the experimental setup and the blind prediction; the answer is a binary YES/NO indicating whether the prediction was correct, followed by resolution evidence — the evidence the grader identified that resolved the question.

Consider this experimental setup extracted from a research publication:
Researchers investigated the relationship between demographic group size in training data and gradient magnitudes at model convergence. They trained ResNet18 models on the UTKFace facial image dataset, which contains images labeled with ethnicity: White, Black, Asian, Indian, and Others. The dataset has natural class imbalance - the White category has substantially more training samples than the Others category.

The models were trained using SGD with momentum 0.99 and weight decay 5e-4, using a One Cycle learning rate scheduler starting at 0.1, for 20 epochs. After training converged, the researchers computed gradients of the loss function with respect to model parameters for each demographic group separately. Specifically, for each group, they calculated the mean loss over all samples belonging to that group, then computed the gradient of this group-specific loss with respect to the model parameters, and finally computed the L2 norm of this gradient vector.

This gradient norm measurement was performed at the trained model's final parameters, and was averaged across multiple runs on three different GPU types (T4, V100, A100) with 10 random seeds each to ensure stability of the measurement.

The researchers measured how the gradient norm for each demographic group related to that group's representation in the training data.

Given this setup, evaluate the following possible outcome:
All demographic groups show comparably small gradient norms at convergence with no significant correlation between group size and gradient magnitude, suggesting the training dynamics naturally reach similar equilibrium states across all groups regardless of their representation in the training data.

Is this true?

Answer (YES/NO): NO